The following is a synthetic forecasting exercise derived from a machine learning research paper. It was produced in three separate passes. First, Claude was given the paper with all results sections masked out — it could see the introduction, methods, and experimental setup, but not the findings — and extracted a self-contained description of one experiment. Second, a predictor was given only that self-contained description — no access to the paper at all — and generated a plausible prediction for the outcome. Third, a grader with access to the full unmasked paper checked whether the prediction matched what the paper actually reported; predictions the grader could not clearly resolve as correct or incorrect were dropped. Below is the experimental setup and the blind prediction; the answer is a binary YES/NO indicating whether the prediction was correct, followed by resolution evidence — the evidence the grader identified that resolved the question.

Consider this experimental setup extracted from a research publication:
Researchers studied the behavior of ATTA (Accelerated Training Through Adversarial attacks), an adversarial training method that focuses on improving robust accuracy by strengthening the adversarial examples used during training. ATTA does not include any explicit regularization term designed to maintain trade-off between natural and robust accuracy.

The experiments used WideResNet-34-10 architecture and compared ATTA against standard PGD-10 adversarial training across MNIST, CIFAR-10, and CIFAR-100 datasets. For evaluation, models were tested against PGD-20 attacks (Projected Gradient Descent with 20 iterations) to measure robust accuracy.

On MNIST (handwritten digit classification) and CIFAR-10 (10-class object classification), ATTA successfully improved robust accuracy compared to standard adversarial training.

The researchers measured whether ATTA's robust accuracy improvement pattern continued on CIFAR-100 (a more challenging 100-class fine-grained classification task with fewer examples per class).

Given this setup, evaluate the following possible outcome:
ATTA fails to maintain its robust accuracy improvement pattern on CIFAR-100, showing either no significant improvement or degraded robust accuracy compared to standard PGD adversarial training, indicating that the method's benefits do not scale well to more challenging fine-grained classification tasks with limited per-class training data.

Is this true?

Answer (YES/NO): YES